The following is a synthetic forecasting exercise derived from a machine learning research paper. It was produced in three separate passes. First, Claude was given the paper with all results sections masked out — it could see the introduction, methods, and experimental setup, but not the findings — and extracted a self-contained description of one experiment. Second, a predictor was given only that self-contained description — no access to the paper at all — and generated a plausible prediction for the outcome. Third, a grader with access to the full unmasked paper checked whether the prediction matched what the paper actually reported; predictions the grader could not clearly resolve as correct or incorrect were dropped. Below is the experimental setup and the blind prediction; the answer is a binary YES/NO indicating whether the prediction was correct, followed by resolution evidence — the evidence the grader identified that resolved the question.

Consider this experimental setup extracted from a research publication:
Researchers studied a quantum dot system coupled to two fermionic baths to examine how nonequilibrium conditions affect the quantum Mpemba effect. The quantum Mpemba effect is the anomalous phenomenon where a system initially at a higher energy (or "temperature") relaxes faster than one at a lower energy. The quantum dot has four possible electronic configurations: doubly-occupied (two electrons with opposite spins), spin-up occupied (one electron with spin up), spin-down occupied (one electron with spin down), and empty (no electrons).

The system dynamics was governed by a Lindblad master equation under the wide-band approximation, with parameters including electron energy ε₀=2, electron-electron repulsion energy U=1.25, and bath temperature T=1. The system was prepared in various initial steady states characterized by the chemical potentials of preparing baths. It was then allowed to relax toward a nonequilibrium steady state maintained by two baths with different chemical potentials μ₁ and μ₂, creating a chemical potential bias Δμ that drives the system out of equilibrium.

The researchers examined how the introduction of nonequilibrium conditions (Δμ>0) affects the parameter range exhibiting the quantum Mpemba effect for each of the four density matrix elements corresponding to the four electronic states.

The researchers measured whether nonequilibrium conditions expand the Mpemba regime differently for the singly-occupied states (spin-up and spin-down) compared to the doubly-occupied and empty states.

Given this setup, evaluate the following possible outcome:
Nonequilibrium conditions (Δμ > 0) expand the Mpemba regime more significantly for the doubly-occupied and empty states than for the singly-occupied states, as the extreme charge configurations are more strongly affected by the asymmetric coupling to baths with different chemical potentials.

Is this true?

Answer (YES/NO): NO